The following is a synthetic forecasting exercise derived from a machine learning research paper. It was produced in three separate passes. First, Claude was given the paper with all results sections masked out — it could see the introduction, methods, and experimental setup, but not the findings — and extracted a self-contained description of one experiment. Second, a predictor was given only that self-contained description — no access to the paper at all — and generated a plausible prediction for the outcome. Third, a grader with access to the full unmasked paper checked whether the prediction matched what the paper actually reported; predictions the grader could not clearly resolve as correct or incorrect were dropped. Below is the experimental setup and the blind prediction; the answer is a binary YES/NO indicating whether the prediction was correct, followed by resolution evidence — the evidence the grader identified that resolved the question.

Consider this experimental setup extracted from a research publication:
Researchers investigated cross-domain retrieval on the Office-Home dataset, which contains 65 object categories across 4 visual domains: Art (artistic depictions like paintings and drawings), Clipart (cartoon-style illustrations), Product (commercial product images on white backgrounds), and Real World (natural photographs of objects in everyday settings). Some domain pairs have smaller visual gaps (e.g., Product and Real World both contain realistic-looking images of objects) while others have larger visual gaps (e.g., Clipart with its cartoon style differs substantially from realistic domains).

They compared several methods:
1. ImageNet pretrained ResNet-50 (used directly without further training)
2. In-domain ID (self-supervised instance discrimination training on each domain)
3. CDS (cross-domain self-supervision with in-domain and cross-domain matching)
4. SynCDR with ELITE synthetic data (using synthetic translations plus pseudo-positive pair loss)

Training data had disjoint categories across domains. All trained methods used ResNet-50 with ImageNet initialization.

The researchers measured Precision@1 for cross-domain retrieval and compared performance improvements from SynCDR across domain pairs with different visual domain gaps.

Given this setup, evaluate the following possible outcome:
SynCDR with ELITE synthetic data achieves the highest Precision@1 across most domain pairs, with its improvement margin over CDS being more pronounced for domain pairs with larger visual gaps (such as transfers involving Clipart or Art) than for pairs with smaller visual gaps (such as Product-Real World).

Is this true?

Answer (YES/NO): YES